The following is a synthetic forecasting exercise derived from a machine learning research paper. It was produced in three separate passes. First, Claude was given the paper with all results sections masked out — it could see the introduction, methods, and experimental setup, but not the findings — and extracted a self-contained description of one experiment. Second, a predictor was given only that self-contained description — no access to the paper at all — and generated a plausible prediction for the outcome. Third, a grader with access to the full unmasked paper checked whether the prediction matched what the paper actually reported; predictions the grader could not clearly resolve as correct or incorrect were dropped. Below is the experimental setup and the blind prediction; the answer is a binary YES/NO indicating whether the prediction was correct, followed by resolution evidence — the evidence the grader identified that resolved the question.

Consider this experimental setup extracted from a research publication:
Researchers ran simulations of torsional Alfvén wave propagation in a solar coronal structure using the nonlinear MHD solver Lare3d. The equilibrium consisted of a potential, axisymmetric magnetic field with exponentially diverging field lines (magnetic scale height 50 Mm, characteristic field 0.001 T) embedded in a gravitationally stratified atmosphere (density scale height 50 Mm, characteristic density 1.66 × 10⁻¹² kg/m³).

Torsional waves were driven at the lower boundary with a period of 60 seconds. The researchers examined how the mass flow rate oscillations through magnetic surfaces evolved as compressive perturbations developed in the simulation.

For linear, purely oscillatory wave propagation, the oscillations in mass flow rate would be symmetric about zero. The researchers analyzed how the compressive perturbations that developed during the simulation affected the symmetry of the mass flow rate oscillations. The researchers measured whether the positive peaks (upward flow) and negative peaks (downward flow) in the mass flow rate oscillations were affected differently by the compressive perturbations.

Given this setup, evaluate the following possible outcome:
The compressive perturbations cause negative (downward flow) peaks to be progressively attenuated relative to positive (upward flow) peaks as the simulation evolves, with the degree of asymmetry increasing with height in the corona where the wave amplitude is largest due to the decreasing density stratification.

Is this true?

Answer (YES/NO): NO